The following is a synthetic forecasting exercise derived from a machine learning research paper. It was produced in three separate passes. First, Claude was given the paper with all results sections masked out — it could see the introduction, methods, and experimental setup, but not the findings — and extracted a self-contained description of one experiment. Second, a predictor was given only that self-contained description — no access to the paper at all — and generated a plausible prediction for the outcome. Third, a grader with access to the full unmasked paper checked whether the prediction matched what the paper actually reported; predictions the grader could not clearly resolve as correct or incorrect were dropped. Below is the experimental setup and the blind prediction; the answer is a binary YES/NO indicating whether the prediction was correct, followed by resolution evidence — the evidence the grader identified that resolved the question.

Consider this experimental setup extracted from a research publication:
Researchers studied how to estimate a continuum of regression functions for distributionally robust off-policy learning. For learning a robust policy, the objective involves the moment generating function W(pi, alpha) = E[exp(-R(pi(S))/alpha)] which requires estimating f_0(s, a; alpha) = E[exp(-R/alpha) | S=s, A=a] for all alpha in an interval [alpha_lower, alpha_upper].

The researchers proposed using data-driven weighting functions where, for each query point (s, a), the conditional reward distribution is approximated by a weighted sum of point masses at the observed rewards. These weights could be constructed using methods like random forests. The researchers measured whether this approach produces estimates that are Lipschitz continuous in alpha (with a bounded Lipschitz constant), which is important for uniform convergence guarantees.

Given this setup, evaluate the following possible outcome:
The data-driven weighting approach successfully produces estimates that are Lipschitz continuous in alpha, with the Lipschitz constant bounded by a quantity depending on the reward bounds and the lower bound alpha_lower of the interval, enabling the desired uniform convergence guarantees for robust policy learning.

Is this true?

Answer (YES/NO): YES